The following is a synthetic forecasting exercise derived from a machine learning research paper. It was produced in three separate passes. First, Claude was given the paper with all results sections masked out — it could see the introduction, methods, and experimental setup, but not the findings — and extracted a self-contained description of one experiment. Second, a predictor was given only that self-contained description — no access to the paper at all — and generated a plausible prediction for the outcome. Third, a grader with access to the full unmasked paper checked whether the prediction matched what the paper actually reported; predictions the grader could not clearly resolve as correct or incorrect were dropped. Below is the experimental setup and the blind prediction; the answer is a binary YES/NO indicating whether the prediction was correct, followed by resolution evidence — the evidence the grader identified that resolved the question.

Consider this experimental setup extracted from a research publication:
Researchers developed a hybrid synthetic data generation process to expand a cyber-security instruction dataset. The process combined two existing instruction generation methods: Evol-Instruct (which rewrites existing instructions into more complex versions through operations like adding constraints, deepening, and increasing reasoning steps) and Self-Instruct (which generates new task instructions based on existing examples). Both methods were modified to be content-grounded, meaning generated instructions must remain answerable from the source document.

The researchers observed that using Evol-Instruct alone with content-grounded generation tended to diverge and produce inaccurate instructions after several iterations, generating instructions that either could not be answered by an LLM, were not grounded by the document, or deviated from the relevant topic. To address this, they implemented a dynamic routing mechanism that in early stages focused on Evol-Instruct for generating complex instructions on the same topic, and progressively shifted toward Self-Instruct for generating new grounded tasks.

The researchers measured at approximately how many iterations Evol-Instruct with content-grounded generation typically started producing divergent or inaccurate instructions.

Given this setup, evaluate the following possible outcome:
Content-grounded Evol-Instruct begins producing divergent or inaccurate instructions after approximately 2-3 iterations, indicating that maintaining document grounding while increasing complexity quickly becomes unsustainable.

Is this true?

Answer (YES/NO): YES